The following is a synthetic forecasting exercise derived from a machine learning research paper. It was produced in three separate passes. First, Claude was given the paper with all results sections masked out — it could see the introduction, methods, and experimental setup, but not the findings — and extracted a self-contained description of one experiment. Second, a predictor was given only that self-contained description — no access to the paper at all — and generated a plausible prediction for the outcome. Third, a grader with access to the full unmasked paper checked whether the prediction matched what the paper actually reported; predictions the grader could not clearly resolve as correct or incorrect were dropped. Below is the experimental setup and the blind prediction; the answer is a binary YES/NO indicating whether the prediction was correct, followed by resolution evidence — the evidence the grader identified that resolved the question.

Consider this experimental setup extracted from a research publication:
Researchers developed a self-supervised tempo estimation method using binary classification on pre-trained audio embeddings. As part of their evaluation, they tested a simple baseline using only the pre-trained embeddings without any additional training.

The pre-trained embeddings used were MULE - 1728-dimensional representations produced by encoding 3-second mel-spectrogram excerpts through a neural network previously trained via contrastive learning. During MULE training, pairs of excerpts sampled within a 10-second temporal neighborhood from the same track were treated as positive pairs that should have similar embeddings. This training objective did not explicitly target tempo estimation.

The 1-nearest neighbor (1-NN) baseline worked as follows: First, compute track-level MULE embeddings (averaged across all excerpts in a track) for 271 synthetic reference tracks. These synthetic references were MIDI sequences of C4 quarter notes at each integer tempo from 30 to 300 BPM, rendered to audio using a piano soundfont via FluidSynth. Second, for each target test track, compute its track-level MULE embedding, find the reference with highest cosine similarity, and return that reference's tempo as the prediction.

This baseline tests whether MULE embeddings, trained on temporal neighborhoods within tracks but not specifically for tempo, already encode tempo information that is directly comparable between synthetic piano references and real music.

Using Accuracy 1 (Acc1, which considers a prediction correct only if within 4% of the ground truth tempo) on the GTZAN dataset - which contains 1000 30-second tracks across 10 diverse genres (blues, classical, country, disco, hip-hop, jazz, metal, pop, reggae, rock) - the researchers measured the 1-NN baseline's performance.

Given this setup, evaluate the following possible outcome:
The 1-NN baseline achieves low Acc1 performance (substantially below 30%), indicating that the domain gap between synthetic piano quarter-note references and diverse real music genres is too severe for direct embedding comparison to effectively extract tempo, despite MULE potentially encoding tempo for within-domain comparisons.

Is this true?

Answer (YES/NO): NO